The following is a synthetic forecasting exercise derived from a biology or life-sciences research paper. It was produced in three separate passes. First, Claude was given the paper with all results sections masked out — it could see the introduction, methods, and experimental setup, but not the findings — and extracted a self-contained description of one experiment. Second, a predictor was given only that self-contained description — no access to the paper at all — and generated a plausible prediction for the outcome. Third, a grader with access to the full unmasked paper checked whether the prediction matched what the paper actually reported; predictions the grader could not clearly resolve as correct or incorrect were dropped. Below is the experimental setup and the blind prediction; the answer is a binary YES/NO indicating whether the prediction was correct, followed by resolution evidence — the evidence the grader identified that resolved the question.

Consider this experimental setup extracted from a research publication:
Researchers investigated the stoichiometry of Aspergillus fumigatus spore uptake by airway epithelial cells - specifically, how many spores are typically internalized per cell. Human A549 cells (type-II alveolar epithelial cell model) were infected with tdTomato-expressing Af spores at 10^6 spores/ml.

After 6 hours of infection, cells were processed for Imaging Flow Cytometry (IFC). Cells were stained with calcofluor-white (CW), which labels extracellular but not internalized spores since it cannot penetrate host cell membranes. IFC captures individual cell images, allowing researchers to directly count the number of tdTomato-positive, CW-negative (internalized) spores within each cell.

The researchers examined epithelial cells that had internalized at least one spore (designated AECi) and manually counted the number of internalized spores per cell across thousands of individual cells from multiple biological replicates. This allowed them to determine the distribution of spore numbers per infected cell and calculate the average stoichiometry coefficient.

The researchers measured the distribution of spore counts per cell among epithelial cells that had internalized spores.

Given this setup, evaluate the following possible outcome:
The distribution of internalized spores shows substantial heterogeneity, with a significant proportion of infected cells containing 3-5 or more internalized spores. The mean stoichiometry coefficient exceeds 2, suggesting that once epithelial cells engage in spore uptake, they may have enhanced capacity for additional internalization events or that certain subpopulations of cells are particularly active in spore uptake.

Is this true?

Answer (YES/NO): NO